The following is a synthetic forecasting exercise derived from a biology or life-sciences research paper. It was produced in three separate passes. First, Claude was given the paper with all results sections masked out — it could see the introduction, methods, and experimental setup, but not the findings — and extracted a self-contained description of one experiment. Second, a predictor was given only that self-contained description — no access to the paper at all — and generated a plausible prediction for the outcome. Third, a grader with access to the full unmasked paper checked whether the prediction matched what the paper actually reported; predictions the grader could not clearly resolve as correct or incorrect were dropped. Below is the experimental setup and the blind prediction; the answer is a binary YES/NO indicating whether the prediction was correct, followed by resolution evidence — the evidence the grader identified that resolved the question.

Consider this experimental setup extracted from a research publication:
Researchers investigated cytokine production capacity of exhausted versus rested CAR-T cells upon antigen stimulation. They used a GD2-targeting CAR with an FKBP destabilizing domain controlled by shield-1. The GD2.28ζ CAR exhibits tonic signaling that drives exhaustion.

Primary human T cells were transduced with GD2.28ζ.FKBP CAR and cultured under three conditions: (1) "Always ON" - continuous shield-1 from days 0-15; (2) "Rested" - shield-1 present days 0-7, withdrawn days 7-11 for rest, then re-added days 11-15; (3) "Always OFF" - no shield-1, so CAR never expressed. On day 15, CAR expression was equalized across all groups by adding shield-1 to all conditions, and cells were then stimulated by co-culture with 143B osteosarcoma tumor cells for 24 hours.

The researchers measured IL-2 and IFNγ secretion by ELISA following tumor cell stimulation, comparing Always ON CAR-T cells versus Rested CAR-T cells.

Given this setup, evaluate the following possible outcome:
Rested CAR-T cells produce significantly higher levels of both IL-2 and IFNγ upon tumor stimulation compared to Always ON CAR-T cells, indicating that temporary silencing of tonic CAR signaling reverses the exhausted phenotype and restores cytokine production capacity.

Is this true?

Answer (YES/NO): YES